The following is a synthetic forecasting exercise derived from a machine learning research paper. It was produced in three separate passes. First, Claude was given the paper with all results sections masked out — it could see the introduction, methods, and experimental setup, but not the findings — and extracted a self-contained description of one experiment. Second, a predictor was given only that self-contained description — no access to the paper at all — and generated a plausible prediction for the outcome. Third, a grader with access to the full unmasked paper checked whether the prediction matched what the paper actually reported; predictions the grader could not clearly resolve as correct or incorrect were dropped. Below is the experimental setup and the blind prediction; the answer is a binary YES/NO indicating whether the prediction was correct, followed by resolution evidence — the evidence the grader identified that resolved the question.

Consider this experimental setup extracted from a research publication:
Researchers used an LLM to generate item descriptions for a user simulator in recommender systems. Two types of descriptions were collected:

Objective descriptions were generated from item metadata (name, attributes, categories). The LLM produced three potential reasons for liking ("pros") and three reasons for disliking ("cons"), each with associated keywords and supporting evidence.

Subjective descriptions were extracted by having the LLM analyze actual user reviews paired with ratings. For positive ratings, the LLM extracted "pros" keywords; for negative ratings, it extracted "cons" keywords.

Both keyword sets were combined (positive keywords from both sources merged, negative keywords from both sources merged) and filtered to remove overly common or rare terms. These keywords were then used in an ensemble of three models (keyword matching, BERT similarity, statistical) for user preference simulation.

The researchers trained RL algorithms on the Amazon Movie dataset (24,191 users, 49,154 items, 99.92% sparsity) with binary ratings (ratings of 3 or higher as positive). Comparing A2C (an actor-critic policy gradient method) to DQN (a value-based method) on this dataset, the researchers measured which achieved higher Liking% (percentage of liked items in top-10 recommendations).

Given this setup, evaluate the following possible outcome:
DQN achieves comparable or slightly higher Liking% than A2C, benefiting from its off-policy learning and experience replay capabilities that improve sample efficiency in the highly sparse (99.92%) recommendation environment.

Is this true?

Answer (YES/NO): YES